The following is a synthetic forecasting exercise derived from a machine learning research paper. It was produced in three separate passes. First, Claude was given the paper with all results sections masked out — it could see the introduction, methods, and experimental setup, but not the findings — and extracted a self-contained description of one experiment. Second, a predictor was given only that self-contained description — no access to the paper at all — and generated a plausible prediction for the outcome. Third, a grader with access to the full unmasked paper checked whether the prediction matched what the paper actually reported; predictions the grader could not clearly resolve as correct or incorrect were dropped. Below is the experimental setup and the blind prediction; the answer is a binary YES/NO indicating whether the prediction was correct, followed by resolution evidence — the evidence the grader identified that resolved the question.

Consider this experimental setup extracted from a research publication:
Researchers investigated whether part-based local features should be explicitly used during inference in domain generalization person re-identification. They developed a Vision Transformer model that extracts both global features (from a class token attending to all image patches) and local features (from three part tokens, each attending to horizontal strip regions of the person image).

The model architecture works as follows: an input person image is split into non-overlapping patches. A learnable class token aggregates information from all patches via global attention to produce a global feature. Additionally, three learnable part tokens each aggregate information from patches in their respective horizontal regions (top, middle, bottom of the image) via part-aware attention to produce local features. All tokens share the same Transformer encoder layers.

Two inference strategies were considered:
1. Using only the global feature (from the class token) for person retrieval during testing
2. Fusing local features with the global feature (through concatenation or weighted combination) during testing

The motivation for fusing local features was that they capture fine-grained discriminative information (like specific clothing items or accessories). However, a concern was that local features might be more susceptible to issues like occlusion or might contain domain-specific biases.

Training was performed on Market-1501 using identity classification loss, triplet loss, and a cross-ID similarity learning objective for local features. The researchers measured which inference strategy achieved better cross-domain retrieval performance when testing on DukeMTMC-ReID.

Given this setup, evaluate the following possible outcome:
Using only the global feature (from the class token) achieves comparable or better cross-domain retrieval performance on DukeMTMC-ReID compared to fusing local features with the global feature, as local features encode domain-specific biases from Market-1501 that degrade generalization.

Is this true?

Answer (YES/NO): YES